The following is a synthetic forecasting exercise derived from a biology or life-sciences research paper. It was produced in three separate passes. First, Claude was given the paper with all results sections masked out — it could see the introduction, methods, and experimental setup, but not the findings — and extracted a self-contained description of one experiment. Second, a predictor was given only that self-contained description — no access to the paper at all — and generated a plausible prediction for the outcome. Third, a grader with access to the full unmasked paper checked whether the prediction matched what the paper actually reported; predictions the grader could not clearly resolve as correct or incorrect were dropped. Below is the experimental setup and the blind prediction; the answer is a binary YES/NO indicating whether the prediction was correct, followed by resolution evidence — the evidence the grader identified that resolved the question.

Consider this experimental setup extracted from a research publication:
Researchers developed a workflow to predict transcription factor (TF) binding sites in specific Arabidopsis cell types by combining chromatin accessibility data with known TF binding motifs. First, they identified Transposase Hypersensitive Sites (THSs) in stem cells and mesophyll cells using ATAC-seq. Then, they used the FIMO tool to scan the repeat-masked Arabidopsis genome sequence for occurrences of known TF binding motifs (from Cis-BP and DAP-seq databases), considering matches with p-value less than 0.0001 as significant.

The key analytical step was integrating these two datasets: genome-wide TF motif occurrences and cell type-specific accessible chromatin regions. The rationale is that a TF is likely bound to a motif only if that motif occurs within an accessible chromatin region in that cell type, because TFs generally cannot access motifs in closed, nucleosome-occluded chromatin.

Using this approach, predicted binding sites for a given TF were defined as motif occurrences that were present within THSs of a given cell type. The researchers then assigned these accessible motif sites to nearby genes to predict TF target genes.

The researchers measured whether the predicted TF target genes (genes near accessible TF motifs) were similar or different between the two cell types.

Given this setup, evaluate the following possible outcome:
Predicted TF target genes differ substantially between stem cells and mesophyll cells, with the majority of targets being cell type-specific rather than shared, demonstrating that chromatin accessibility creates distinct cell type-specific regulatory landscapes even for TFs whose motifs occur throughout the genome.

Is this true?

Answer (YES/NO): NO